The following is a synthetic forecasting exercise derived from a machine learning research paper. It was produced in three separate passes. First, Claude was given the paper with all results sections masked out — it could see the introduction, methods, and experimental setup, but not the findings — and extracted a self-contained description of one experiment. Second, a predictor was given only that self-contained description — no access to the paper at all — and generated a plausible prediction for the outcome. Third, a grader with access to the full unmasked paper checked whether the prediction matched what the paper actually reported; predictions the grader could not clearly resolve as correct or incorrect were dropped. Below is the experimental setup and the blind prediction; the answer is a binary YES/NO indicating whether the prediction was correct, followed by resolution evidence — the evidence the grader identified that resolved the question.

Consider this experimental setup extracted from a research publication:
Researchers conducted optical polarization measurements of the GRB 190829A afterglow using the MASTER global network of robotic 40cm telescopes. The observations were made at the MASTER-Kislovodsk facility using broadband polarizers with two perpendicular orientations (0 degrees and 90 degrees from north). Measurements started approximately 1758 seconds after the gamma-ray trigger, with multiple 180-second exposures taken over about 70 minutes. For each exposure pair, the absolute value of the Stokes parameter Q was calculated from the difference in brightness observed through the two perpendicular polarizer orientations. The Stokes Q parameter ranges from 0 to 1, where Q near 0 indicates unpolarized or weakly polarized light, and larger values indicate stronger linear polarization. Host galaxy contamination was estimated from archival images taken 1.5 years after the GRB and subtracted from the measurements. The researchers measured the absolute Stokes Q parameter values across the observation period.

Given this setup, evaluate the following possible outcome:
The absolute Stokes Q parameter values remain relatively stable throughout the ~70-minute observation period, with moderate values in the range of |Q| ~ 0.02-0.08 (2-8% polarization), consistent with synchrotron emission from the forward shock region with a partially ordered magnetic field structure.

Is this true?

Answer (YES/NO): NO